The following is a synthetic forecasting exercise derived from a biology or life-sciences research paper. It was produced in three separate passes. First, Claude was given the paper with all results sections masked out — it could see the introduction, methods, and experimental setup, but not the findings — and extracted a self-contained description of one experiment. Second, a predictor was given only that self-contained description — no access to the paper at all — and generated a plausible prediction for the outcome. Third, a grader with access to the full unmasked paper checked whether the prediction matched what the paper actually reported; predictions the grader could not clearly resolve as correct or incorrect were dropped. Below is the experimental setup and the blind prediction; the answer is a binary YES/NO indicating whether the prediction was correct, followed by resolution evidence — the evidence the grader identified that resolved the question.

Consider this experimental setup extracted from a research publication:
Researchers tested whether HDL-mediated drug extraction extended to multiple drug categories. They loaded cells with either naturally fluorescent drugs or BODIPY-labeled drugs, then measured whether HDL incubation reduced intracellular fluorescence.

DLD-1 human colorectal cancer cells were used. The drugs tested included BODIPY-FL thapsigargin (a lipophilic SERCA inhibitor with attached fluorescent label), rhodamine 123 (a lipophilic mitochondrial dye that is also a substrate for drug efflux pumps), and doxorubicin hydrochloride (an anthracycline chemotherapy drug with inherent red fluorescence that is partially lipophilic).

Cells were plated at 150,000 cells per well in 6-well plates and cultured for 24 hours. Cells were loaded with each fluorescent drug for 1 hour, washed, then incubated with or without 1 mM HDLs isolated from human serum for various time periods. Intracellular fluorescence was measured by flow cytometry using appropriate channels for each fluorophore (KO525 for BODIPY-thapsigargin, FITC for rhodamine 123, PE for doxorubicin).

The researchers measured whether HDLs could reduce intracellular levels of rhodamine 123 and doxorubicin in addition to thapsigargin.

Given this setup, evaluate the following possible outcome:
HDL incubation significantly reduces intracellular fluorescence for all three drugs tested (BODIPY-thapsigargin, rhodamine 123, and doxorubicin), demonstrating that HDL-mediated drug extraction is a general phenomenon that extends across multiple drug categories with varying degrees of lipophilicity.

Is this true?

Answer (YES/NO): NO